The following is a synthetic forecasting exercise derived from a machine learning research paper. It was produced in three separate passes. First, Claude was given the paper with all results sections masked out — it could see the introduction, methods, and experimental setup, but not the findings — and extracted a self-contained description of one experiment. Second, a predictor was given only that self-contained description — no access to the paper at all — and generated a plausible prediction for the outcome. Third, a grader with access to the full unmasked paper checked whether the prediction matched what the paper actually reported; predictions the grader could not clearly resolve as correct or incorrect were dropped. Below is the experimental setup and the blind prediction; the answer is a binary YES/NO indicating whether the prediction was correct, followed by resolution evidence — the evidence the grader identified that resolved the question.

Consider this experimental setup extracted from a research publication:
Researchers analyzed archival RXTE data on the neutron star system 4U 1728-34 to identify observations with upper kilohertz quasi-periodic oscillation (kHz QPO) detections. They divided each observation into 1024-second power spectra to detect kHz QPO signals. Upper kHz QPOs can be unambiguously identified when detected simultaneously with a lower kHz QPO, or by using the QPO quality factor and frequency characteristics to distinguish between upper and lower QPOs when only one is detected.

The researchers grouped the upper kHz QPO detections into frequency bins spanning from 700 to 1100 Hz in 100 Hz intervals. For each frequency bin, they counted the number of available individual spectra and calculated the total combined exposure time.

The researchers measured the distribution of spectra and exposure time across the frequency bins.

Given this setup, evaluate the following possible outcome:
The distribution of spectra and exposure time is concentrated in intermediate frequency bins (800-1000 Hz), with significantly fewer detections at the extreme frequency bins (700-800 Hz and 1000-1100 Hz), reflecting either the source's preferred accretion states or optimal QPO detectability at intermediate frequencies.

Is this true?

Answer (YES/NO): NO